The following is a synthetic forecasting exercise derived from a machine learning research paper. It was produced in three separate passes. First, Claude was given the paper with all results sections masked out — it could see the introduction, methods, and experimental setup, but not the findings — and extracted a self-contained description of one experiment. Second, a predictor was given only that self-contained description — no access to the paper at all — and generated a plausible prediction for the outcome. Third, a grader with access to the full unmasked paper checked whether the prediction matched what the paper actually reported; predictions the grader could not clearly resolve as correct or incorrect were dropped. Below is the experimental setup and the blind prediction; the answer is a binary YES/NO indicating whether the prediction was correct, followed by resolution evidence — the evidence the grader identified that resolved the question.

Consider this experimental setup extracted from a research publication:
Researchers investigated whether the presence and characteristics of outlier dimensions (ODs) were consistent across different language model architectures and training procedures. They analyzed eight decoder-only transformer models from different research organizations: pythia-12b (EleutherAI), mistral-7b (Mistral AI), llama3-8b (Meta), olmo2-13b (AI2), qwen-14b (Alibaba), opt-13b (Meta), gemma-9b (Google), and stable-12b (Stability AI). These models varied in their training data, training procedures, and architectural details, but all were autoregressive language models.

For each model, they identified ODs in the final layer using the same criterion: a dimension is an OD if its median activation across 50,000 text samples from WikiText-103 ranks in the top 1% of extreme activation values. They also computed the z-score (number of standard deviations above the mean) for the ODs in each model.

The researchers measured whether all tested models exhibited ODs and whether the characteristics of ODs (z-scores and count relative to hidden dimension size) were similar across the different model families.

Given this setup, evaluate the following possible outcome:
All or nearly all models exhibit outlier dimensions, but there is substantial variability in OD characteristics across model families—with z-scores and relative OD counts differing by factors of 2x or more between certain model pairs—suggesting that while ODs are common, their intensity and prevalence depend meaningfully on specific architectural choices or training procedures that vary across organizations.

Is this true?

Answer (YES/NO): YES